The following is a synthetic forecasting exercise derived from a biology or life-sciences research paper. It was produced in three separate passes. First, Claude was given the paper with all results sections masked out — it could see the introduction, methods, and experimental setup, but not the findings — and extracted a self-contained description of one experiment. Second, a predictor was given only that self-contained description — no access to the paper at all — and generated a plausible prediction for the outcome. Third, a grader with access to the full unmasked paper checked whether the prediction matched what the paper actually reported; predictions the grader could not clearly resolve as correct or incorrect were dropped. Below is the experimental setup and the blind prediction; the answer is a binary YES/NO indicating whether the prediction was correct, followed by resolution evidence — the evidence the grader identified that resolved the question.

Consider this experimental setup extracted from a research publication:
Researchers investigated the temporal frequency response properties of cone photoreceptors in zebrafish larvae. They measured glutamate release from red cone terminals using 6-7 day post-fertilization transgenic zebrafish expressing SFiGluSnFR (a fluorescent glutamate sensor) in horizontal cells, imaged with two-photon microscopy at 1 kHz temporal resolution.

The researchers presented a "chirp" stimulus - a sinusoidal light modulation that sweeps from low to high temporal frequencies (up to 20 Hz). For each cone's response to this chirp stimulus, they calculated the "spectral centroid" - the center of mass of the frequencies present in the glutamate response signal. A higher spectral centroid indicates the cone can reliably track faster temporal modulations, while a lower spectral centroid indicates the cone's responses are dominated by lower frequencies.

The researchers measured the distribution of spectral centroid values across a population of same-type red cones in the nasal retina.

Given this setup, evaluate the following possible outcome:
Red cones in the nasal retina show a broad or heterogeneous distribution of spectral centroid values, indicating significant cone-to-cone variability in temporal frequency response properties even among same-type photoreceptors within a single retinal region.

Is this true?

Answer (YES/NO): YES